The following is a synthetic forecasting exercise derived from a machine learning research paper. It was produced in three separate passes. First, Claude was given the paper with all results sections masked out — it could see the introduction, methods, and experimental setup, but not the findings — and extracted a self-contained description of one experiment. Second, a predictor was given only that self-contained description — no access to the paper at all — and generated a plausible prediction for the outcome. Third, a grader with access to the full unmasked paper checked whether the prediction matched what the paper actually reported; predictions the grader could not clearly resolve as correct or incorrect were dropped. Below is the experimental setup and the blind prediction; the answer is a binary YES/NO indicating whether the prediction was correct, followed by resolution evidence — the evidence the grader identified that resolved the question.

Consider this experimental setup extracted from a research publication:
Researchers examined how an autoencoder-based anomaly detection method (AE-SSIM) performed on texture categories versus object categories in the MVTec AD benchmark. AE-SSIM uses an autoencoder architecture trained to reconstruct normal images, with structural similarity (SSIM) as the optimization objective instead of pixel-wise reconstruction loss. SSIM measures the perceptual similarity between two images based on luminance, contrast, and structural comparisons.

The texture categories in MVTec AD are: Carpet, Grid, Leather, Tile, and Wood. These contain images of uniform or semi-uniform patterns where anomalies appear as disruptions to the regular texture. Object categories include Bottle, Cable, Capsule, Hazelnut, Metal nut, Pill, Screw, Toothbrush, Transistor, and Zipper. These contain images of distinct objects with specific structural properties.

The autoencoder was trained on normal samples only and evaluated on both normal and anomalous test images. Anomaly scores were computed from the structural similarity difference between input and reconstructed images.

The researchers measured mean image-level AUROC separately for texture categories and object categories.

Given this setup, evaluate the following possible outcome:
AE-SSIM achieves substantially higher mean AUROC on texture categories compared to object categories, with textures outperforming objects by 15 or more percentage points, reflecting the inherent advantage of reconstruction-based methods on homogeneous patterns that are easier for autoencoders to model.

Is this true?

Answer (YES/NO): NO